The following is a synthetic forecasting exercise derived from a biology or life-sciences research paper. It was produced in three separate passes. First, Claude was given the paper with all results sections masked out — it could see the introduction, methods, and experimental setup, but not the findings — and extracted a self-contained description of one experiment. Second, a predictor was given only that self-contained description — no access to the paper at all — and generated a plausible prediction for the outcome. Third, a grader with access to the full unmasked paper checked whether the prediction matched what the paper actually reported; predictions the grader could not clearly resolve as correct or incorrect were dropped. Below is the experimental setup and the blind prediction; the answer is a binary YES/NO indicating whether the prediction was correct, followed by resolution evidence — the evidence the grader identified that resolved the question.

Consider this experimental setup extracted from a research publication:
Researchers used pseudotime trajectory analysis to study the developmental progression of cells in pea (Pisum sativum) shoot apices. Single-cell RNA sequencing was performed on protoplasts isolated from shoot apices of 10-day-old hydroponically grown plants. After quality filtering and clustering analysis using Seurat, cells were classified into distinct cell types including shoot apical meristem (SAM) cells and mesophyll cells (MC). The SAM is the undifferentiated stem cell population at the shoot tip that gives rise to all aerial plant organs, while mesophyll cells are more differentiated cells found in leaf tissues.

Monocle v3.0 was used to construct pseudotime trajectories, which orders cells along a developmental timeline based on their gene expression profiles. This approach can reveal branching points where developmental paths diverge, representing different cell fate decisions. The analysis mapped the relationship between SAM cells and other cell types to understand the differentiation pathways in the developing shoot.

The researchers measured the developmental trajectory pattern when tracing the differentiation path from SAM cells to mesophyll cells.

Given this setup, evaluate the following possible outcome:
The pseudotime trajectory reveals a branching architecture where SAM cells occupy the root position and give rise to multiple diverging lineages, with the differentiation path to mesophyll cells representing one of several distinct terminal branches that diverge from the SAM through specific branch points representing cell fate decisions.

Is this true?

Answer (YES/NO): NO